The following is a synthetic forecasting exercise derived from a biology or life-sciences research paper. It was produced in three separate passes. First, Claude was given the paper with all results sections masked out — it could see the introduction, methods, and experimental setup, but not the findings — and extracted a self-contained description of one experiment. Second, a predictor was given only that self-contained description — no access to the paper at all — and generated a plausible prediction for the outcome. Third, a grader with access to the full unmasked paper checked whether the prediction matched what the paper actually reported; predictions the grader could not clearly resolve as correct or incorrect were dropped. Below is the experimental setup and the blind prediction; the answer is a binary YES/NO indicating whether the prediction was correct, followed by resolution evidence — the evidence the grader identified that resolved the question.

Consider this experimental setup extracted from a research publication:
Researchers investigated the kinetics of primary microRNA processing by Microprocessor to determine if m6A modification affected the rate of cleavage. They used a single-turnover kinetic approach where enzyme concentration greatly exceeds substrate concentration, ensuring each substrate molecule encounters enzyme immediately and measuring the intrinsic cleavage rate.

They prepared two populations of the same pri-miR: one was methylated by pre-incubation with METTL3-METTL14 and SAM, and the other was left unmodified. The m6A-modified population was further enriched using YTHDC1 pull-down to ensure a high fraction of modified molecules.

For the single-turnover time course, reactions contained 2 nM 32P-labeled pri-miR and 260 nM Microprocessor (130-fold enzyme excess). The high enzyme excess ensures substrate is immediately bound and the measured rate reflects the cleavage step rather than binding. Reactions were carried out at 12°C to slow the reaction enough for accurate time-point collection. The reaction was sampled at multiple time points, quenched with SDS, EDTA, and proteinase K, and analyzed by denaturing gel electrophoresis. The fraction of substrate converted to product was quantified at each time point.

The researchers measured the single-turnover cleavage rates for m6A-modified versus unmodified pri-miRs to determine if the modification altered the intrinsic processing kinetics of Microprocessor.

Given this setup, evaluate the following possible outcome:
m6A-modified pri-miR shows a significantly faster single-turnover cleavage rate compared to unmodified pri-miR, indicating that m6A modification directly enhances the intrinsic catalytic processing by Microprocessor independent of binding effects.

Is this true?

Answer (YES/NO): NO